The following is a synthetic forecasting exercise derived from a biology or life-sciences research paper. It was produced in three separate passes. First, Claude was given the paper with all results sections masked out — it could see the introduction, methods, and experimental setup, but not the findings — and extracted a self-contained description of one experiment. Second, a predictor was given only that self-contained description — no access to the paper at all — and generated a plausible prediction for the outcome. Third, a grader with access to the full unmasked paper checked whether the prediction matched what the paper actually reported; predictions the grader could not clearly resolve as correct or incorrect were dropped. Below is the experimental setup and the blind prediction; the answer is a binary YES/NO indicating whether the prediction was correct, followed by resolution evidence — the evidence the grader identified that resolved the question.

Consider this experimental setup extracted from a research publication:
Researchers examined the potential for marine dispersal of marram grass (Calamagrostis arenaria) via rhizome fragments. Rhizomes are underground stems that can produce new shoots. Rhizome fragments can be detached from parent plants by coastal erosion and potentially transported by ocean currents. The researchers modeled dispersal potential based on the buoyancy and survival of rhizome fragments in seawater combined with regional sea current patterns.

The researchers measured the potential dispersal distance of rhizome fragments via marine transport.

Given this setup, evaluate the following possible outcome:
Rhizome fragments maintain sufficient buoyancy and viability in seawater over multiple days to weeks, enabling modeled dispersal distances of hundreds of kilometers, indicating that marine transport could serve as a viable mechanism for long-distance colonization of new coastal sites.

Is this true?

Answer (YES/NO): YES